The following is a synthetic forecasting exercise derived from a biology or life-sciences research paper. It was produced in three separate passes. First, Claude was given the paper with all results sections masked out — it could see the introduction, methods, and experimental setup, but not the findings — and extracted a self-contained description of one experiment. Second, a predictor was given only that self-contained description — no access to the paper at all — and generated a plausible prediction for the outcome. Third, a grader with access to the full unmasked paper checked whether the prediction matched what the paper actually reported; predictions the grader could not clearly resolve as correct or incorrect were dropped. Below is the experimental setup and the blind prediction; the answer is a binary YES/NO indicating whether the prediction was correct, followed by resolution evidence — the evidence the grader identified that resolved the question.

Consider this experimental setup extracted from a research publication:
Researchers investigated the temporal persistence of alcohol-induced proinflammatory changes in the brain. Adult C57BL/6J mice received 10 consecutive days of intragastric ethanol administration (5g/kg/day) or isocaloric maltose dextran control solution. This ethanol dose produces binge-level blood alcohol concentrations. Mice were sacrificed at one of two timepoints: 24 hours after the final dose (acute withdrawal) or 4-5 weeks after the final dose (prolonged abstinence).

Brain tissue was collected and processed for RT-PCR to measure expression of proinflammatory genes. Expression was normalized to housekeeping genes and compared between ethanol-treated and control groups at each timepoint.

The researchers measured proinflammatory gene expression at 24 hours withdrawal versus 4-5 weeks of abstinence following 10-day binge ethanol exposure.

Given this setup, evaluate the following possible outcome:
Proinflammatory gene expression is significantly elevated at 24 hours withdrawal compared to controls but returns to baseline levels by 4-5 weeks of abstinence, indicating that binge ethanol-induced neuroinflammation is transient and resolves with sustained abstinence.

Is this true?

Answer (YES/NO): NO